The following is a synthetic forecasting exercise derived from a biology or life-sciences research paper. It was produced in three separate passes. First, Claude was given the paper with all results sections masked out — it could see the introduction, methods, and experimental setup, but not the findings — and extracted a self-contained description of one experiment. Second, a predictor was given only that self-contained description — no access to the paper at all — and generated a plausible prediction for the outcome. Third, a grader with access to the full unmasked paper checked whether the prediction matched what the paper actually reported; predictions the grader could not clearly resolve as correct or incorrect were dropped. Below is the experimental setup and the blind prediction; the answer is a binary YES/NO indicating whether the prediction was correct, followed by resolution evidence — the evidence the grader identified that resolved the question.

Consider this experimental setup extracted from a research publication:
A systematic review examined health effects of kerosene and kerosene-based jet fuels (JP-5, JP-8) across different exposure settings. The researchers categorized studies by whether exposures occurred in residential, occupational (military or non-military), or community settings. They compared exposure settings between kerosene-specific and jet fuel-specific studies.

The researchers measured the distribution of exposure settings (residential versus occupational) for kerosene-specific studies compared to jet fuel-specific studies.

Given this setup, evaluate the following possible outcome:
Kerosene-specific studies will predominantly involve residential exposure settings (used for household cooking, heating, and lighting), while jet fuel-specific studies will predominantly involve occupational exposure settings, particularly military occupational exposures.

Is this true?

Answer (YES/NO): YES